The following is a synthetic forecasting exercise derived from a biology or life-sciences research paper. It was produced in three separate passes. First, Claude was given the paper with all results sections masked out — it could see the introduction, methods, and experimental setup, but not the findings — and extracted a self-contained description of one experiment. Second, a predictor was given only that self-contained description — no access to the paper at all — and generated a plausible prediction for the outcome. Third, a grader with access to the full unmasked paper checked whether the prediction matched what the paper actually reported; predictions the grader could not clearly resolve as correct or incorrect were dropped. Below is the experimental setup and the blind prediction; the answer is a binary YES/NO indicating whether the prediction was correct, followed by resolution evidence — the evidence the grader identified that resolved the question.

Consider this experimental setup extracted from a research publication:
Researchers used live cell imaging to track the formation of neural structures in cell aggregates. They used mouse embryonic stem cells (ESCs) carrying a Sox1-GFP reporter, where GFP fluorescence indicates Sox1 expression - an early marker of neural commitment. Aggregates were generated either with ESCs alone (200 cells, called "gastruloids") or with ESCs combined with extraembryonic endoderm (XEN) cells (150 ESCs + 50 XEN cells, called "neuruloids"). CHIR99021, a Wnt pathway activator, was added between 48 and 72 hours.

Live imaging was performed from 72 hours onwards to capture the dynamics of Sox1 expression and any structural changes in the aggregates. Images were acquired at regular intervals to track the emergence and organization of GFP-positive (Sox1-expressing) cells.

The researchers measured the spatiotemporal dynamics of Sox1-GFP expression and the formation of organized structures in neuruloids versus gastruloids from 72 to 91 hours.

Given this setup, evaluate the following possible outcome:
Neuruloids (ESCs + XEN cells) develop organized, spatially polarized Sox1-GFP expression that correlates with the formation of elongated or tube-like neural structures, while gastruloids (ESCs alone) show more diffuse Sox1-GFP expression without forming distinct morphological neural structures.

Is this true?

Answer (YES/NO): YES